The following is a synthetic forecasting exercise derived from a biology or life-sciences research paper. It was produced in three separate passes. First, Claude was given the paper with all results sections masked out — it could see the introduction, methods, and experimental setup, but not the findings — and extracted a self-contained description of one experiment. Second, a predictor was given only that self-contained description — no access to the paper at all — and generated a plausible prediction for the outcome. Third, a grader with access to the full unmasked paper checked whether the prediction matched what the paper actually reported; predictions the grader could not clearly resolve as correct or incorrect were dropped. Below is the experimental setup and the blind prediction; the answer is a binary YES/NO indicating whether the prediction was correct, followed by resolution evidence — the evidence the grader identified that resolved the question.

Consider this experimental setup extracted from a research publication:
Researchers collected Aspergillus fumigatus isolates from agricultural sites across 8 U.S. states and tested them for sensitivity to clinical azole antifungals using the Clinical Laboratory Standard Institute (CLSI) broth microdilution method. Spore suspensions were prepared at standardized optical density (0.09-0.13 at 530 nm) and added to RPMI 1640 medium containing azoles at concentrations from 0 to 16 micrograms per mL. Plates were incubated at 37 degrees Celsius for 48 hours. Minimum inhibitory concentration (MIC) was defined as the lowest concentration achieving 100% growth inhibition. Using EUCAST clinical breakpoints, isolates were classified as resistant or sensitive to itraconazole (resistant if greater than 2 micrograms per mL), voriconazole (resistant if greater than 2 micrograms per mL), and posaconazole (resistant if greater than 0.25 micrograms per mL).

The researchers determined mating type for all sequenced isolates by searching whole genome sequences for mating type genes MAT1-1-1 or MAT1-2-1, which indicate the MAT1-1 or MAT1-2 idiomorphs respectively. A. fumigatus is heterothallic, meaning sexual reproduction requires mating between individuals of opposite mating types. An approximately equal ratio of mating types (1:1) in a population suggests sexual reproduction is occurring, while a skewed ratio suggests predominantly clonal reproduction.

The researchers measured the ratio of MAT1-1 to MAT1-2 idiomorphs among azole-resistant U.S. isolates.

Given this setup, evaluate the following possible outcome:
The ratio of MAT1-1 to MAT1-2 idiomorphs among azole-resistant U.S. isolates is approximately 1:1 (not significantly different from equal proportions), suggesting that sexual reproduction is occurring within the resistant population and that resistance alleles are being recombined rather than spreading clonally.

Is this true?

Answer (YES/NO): YES